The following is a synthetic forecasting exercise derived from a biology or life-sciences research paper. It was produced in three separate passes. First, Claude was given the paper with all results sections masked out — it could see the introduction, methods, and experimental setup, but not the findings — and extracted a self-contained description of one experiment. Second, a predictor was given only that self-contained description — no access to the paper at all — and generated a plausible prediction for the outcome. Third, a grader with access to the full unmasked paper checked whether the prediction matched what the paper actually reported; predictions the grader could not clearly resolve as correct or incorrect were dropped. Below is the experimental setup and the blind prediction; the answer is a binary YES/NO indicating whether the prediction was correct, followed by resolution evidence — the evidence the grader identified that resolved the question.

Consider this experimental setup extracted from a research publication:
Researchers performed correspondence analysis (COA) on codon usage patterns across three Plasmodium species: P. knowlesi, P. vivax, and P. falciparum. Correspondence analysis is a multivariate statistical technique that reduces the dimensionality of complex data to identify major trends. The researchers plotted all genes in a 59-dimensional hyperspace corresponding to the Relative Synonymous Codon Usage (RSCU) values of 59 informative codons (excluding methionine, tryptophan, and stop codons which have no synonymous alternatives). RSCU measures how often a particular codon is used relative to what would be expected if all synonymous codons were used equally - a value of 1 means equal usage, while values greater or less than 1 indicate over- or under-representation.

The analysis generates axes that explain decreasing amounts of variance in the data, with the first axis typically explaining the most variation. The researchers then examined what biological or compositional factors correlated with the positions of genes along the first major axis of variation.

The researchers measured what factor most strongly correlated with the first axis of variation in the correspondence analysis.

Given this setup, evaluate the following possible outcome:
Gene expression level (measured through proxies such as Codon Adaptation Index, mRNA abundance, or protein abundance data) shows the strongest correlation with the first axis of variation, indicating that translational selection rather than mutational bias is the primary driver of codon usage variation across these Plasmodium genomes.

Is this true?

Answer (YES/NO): NO